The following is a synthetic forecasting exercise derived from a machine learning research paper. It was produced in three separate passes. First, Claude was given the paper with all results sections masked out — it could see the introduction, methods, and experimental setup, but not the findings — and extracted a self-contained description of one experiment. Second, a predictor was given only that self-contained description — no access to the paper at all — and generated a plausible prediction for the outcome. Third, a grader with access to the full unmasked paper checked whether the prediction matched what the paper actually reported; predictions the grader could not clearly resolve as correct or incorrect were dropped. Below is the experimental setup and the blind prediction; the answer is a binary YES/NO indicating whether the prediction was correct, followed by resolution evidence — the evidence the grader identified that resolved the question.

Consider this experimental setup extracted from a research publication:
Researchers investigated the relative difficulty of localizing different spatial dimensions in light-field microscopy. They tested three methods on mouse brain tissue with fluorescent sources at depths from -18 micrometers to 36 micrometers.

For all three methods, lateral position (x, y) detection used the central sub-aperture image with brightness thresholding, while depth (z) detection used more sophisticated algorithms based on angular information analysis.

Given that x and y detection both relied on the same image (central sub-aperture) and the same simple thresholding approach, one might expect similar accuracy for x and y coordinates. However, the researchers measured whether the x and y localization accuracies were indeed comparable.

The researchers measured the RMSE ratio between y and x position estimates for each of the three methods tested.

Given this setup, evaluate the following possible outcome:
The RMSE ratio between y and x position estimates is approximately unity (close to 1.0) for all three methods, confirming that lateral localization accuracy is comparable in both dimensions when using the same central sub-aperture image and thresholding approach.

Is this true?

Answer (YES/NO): NO